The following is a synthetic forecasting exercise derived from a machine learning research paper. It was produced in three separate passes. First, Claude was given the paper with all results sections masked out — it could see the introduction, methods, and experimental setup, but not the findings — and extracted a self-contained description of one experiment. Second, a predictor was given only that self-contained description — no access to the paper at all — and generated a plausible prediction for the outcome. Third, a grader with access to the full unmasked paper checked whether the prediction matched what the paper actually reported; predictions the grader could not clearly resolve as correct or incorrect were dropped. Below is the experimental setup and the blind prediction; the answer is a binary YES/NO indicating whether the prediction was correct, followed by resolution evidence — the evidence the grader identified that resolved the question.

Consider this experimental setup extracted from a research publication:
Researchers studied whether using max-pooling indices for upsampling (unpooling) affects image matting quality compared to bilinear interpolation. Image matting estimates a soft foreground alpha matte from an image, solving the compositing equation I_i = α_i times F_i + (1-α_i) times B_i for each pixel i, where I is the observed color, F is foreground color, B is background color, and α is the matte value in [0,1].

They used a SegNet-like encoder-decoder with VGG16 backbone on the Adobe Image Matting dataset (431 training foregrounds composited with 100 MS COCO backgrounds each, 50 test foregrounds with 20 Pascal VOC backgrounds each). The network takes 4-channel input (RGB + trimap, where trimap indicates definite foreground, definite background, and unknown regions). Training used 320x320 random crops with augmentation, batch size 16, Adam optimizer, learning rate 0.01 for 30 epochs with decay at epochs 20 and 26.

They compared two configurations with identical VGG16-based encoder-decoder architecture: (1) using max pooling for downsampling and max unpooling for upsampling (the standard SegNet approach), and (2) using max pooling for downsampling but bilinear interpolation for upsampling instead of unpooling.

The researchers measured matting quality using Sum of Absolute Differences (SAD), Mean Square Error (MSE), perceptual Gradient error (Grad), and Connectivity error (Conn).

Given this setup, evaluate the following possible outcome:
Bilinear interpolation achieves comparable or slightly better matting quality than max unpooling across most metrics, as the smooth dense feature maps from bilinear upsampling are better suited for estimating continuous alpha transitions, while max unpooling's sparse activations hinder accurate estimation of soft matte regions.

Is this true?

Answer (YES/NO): NO